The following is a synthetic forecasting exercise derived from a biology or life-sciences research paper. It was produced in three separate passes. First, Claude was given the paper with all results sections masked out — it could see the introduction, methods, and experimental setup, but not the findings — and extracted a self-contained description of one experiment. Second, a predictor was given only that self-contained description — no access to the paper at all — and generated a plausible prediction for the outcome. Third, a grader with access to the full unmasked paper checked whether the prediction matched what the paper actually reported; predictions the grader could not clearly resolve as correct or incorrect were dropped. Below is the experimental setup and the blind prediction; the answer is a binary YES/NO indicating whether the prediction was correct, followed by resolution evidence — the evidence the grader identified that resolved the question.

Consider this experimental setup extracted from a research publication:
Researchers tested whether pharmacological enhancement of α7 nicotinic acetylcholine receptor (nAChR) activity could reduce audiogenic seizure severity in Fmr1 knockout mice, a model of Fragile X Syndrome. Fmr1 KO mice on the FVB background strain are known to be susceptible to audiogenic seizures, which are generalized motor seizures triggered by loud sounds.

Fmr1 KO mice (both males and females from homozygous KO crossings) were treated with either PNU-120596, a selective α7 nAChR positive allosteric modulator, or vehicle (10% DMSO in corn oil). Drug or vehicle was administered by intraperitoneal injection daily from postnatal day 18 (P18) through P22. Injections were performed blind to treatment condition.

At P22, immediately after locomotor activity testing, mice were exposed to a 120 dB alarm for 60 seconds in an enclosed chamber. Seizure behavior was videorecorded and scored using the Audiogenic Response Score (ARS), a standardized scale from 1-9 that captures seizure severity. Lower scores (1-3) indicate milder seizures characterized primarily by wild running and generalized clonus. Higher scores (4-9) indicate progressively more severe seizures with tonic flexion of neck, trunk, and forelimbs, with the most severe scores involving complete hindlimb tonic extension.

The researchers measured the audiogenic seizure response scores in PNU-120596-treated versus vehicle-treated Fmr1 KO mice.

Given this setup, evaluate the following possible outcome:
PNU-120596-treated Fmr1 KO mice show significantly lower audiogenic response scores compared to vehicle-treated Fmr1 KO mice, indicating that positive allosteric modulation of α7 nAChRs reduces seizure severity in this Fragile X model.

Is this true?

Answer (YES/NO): YES